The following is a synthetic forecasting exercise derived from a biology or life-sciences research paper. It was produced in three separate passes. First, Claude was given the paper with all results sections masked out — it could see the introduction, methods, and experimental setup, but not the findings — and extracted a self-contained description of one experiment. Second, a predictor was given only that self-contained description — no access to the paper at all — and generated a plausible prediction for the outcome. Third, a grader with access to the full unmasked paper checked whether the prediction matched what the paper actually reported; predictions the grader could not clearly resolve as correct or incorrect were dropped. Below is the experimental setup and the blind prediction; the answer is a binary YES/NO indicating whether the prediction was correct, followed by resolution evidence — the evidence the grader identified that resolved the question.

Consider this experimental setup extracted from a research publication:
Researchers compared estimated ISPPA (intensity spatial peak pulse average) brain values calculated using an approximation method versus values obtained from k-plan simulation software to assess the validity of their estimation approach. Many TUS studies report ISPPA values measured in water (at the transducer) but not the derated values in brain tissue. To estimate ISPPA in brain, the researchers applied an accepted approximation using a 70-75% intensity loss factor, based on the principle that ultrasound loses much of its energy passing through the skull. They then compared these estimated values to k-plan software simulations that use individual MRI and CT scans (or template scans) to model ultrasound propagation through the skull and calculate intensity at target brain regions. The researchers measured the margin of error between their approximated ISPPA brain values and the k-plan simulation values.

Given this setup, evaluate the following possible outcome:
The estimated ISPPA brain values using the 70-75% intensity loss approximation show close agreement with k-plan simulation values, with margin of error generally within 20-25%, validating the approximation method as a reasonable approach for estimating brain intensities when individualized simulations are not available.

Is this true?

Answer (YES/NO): NO